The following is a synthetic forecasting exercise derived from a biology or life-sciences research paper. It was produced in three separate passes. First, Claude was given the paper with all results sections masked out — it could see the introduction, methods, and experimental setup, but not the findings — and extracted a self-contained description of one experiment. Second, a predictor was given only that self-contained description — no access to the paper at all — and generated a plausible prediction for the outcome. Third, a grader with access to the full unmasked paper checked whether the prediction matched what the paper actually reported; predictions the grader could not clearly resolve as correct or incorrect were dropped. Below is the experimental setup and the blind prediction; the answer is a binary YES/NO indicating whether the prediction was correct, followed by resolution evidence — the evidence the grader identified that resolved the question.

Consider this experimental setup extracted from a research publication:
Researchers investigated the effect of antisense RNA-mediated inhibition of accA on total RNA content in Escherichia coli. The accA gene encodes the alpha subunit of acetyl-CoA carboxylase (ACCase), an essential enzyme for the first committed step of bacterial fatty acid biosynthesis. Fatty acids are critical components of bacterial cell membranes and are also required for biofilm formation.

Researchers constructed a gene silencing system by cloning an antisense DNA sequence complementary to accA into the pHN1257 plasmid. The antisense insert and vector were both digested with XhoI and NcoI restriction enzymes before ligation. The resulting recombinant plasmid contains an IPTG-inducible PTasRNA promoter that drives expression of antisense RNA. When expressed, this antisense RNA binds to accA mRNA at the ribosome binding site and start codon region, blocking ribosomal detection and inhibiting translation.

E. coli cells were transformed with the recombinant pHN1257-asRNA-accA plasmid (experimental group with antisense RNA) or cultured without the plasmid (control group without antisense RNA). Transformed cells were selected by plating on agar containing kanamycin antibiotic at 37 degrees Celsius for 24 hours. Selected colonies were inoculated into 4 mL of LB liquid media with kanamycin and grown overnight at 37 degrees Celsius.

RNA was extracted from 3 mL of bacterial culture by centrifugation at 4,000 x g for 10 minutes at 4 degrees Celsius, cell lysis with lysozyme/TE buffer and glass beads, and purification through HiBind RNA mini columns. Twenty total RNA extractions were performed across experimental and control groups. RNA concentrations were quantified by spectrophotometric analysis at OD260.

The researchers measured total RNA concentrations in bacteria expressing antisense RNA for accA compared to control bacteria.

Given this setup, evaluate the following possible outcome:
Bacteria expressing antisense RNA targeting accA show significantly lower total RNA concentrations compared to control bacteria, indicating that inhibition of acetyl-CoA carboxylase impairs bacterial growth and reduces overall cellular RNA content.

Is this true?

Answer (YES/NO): YES